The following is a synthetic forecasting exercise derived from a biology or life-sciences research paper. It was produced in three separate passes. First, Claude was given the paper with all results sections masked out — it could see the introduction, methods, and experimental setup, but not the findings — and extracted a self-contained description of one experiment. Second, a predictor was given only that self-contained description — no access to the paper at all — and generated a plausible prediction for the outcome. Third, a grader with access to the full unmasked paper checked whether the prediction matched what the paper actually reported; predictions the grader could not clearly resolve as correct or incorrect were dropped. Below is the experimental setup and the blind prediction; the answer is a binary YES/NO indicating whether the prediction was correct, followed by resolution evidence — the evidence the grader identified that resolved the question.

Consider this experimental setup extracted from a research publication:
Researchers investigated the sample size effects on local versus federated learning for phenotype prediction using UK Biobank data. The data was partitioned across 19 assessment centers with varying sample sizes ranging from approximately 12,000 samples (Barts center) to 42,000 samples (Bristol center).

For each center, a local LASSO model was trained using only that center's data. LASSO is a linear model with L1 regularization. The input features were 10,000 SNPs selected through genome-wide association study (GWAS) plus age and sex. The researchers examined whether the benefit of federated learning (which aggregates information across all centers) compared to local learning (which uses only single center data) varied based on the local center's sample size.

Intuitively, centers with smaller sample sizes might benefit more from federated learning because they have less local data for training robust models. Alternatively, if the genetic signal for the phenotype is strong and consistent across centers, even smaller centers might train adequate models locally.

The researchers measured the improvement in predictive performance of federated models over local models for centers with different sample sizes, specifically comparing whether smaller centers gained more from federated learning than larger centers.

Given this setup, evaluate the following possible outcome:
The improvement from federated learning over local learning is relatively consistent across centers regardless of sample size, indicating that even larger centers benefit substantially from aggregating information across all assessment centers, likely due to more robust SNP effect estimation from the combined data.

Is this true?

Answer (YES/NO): NO